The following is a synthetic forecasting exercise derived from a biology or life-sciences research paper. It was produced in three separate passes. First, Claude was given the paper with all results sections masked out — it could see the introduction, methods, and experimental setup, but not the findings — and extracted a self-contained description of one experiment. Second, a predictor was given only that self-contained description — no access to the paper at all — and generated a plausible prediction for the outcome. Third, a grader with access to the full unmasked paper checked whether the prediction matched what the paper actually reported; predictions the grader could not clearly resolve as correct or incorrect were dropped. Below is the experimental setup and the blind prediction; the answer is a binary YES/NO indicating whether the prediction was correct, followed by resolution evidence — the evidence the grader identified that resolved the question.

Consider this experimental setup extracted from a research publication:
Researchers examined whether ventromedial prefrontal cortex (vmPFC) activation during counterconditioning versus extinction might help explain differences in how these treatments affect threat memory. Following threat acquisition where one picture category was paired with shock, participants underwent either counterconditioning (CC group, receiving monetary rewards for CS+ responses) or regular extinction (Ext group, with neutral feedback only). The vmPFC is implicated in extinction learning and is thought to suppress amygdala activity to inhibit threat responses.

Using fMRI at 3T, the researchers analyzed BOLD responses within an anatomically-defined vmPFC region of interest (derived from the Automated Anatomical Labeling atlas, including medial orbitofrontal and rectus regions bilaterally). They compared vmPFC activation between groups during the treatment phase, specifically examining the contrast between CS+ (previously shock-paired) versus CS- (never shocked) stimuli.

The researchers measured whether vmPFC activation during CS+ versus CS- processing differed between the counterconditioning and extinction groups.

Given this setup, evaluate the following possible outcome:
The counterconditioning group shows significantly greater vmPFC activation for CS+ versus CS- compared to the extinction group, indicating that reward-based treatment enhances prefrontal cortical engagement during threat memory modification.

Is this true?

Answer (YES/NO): NO